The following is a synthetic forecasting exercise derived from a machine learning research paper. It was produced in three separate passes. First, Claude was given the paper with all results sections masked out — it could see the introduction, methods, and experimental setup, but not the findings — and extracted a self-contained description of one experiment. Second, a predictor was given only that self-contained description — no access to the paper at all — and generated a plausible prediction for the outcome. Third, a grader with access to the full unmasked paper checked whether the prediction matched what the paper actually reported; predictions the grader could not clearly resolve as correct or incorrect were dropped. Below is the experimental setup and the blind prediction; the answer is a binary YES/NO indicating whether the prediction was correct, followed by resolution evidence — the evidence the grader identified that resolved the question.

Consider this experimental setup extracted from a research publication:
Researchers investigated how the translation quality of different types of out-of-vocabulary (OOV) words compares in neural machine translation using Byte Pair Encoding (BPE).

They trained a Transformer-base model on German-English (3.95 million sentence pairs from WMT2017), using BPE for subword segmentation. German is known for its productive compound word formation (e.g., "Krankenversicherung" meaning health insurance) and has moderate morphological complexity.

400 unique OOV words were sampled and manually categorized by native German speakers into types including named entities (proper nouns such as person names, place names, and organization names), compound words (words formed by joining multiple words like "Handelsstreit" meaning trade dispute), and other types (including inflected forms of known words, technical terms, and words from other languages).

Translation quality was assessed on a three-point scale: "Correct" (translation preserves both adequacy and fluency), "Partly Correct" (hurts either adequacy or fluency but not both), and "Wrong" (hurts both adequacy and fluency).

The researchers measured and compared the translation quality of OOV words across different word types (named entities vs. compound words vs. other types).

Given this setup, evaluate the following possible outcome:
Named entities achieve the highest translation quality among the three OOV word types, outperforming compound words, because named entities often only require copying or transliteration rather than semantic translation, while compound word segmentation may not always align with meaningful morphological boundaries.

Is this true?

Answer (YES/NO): YES